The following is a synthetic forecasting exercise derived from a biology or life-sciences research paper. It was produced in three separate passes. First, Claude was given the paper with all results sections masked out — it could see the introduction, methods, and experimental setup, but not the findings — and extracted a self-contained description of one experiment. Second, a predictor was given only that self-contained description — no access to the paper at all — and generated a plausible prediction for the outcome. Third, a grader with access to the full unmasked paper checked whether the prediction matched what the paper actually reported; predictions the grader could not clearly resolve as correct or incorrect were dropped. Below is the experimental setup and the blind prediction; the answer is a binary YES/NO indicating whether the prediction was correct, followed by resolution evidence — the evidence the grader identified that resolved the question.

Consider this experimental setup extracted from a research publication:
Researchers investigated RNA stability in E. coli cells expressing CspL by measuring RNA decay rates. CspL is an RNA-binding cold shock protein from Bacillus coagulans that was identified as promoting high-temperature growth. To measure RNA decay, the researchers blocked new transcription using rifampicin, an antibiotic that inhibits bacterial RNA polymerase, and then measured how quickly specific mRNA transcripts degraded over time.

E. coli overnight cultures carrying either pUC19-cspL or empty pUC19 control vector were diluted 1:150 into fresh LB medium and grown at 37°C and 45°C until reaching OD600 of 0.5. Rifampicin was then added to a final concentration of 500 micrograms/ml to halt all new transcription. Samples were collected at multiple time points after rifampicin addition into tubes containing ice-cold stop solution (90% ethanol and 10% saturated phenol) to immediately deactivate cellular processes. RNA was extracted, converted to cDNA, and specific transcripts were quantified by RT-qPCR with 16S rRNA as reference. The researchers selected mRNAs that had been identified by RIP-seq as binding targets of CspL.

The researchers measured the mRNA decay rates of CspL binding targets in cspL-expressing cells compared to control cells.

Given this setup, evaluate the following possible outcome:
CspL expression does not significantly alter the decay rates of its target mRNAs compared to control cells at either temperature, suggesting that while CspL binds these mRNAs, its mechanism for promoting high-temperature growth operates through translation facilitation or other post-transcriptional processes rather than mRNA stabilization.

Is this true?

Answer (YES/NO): NO